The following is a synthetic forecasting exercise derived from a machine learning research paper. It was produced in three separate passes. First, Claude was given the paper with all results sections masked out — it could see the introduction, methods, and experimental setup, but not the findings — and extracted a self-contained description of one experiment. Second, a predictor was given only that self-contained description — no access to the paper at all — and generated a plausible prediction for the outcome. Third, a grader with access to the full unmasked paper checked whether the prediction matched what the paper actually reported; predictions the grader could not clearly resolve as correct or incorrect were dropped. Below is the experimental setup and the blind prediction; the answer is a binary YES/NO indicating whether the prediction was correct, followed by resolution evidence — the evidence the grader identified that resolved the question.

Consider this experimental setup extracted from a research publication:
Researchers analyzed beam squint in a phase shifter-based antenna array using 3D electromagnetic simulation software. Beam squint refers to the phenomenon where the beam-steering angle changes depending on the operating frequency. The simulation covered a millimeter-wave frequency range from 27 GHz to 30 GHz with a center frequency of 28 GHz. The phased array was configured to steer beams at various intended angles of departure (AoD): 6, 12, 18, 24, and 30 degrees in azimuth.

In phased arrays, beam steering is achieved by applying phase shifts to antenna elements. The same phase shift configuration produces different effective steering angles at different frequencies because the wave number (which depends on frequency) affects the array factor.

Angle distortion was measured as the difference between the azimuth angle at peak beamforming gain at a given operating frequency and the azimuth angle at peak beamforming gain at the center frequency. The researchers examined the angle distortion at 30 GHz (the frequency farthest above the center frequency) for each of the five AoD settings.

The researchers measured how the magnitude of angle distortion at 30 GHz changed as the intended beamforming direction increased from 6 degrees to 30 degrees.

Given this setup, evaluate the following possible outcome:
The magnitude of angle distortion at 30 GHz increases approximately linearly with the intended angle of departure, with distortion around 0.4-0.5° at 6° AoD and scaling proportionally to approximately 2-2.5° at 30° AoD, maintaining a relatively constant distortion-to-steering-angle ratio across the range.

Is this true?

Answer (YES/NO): NO